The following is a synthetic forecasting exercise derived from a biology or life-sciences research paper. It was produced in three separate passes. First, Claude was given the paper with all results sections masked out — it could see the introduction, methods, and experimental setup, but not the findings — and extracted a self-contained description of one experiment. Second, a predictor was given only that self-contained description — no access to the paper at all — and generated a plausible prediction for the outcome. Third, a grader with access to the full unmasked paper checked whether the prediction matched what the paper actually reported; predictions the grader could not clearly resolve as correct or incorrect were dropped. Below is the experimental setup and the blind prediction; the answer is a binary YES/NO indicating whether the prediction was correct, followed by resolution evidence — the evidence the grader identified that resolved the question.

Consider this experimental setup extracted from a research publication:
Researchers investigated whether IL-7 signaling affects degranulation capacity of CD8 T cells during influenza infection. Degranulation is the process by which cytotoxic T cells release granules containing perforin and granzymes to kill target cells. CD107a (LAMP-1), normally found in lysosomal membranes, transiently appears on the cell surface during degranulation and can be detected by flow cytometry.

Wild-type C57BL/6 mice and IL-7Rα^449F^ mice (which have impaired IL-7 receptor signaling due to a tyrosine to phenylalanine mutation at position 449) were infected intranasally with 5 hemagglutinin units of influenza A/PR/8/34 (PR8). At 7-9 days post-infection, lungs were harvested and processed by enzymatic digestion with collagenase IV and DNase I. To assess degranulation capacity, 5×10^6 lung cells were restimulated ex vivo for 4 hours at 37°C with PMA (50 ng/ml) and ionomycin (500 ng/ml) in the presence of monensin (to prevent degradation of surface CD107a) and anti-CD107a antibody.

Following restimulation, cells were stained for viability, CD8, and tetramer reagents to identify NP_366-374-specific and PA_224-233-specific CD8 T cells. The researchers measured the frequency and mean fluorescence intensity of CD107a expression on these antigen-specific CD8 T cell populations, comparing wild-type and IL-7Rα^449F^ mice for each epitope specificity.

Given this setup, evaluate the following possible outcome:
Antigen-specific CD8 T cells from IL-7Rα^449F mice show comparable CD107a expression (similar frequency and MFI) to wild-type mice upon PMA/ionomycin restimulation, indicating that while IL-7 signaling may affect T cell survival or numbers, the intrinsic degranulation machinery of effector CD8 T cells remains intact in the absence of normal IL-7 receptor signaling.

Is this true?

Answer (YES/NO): NO